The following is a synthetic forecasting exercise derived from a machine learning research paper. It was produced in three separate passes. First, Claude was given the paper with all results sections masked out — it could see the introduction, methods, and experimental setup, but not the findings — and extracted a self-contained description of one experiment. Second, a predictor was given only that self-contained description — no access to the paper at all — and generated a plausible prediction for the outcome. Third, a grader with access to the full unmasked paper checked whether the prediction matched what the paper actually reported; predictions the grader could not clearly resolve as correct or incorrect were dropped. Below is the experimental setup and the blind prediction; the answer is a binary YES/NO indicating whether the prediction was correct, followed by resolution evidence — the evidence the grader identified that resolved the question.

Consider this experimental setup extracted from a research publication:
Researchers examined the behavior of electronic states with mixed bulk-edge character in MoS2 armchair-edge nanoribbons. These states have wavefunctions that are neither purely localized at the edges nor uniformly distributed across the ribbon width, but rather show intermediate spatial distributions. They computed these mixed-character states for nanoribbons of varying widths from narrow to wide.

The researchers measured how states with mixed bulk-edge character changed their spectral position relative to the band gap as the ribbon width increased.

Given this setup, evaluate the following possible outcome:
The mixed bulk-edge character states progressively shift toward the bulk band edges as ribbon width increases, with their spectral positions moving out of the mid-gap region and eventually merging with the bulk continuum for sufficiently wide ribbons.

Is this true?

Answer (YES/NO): NO